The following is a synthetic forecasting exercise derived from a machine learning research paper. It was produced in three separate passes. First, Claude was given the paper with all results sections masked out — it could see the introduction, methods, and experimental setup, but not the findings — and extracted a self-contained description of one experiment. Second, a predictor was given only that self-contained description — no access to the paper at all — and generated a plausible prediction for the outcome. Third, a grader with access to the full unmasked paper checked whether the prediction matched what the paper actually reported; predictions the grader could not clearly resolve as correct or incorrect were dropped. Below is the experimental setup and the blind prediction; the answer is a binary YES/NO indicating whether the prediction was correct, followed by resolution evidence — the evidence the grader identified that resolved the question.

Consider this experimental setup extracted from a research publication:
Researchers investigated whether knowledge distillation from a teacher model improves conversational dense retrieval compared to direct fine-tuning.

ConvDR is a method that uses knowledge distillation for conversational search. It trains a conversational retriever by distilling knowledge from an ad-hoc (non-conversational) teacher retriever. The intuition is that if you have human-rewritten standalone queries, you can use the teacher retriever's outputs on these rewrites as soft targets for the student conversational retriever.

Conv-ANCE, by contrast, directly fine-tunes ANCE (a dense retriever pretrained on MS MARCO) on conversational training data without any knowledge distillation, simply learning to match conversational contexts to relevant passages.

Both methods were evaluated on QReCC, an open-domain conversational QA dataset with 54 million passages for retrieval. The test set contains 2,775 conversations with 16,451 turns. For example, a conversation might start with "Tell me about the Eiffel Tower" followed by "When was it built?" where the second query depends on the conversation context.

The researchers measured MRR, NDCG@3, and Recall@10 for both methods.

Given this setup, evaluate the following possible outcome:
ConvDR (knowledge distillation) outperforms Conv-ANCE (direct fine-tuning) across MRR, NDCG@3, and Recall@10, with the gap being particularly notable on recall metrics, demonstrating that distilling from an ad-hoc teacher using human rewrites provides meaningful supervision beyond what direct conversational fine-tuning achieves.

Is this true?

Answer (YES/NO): NO